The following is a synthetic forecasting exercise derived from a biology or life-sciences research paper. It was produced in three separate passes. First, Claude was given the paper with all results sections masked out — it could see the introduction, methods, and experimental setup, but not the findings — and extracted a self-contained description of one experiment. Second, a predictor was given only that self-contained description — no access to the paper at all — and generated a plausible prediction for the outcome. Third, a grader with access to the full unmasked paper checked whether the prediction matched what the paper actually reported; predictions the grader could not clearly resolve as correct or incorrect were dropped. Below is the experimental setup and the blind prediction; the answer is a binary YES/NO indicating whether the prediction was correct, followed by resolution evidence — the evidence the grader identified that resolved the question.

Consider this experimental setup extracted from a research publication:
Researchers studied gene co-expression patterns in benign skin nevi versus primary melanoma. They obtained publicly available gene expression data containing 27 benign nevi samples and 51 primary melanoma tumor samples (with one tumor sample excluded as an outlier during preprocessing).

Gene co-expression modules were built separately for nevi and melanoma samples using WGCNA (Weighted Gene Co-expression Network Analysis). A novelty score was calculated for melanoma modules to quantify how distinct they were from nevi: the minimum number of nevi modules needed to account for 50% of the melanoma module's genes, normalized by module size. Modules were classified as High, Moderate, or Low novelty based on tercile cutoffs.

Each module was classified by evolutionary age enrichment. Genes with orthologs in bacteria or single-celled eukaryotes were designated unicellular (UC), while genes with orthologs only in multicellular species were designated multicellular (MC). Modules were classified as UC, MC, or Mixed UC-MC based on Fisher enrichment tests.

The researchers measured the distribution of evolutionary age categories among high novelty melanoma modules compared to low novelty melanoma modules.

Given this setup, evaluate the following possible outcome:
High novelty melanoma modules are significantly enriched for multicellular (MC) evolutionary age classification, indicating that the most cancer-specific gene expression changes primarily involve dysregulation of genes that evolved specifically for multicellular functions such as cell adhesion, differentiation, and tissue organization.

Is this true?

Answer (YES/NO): NO